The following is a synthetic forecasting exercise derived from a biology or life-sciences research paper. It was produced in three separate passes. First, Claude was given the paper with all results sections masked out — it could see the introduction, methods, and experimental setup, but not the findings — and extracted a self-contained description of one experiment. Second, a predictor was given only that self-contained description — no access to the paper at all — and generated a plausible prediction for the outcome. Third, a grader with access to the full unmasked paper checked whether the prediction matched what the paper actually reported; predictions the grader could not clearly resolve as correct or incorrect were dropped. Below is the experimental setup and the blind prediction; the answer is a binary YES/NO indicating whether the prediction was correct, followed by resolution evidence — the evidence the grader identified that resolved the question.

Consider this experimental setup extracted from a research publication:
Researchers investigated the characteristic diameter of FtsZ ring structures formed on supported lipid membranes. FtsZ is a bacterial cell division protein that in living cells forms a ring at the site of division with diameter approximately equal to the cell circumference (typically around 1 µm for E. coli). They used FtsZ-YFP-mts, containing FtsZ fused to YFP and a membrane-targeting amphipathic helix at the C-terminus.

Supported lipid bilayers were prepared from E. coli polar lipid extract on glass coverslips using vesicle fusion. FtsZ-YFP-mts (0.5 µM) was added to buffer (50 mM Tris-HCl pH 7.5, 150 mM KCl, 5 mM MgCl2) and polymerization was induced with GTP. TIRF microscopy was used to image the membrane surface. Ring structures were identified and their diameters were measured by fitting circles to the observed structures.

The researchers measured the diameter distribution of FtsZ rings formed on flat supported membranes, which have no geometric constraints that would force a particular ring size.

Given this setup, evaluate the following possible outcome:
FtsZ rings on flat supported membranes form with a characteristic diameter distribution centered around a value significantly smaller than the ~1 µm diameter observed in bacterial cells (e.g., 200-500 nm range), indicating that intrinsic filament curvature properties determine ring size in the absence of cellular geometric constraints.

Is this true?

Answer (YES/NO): NO